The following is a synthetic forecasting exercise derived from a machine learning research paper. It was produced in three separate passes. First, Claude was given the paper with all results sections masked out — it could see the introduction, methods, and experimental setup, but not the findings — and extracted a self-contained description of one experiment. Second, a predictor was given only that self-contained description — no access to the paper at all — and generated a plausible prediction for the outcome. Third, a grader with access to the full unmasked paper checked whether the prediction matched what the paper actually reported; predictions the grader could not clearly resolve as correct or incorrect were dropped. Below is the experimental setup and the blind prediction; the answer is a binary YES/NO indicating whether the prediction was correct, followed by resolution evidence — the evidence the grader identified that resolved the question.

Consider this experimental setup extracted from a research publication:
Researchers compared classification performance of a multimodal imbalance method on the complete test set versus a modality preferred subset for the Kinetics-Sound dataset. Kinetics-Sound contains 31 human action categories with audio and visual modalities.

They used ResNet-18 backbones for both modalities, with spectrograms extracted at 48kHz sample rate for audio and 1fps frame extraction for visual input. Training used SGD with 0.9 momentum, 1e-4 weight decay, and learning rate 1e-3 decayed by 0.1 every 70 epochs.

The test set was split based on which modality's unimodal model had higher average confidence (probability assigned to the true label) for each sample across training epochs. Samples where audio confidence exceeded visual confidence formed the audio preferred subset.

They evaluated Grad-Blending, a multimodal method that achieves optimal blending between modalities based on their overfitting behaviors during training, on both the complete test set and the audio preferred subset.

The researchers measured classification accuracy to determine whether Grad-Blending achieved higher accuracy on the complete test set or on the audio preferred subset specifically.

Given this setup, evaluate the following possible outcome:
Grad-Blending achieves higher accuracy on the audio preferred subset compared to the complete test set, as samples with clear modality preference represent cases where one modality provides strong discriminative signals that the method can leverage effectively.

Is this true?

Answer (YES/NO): NO